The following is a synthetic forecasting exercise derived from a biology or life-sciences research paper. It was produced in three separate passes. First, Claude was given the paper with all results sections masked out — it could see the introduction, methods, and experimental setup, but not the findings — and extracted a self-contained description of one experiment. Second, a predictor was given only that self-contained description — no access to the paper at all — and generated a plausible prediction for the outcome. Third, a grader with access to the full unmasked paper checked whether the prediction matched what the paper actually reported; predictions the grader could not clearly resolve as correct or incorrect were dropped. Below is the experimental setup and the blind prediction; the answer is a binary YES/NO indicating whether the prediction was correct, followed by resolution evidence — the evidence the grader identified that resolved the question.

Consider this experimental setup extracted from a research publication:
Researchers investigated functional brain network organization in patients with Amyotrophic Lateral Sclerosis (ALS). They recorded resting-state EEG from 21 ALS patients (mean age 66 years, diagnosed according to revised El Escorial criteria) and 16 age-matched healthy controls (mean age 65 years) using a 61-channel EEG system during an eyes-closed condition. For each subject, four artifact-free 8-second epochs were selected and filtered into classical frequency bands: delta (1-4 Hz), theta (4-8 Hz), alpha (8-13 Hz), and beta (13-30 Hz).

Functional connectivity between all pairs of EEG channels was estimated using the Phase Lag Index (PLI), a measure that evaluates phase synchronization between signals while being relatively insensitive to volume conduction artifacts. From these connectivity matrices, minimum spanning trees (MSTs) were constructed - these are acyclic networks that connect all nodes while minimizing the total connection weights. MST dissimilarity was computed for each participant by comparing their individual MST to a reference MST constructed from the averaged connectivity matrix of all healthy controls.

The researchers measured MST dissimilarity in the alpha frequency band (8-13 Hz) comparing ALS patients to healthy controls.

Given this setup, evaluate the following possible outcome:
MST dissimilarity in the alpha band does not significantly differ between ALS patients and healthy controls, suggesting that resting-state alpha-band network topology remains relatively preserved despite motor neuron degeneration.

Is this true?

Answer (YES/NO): YES